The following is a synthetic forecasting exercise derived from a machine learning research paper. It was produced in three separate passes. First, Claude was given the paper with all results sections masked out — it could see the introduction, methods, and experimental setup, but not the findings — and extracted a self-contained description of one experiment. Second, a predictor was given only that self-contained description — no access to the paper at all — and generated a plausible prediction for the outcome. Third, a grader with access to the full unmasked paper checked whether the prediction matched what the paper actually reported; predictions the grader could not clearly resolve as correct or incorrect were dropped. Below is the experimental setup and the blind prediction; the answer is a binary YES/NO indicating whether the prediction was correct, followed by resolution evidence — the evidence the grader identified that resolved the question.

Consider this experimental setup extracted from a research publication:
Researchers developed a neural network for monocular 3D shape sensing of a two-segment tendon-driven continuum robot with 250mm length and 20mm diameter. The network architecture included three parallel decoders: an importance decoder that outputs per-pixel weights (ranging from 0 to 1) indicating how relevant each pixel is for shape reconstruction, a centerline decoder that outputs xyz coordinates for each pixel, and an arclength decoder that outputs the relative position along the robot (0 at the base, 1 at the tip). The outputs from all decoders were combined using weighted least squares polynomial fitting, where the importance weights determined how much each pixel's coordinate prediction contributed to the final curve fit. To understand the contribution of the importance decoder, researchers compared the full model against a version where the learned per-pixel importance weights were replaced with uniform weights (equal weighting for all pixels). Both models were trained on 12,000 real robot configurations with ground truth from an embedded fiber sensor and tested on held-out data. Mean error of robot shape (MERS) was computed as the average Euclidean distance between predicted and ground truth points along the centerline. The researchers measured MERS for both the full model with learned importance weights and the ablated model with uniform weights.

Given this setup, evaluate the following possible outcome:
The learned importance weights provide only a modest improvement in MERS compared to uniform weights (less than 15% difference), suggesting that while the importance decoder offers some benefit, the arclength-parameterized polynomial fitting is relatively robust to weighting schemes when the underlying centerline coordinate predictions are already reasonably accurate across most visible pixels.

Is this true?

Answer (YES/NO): YES